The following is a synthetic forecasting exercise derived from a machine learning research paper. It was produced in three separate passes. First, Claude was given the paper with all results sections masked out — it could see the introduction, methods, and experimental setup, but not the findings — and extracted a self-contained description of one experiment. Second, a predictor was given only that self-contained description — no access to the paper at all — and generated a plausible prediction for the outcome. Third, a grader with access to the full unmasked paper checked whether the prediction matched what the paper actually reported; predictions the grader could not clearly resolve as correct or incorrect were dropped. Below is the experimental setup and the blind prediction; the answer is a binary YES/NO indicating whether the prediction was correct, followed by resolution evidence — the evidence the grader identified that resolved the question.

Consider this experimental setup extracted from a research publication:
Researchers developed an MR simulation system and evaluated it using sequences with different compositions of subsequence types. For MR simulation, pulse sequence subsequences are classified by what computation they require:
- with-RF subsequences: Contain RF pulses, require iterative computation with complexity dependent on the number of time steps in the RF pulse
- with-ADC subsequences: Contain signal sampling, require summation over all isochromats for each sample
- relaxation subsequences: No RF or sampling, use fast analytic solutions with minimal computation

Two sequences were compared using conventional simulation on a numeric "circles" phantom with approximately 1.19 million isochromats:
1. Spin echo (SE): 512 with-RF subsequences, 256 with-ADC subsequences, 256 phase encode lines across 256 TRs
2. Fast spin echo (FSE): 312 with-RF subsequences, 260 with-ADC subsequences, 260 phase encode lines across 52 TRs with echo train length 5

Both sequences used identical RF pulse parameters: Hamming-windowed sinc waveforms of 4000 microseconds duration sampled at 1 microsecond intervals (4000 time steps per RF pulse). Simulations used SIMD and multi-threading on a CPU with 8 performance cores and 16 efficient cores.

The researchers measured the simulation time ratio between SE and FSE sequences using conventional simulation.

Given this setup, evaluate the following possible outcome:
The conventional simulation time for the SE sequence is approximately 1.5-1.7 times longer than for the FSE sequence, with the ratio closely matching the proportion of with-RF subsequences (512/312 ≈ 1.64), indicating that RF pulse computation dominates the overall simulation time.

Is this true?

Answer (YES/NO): NO